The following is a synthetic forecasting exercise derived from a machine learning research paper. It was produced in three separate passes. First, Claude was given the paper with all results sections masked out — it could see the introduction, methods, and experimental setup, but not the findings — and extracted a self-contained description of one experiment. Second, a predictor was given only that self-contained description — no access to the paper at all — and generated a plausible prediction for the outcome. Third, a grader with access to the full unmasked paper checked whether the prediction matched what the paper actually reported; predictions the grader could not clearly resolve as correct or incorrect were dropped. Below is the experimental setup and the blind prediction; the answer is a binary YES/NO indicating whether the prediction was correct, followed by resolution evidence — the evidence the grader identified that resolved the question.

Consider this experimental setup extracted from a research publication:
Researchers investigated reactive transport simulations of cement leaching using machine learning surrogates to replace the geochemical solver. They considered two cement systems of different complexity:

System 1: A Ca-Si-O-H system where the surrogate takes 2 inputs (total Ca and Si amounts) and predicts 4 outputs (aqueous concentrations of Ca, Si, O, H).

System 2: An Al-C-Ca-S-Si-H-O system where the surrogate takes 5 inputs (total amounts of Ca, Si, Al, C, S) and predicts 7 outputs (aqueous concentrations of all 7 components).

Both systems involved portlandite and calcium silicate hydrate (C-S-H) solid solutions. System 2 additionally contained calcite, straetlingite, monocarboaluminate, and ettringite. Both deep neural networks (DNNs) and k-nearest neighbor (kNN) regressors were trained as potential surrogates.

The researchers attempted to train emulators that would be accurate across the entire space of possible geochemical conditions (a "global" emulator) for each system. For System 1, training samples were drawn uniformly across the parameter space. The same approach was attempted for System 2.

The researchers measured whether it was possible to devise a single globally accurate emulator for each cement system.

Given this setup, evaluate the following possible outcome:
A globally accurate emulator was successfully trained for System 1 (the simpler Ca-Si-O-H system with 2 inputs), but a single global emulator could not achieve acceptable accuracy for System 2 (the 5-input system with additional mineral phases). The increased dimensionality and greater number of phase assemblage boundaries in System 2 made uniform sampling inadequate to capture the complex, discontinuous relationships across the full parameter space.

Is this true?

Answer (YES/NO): YES